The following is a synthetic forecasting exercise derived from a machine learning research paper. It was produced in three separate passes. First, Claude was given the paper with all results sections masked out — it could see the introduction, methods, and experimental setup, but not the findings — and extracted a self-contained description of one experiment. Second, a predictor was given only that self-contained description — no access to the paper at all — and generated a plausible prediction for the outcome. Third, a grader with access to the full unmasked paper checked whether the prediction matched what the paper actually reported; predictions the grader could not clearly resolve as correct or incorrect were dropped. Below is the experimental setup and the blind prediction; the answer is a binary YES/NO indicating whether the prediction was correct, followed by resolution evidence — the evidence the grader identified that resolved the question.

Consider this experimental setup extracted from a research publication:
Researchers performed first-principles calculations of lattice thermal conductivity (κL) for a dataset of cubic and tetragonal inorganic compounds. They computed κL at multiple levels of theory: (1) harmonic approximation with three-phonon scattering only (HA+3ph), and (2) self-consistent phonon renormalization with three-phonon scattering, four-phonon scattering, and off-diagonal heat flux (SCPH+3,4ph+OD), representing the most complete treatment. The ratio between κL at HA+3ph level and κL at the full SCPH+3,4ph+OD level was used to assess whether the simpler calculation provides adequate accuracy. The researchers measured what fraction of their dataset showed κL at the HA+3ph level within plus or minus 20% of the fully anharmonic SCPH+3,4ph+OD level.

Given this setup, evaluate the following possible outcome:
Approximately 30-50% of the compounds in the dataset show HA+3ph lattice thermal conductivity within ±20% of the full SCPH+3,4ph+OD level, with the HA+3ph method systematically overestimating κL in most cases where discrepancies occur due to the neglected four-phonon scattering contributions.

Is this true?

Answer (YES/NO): NO